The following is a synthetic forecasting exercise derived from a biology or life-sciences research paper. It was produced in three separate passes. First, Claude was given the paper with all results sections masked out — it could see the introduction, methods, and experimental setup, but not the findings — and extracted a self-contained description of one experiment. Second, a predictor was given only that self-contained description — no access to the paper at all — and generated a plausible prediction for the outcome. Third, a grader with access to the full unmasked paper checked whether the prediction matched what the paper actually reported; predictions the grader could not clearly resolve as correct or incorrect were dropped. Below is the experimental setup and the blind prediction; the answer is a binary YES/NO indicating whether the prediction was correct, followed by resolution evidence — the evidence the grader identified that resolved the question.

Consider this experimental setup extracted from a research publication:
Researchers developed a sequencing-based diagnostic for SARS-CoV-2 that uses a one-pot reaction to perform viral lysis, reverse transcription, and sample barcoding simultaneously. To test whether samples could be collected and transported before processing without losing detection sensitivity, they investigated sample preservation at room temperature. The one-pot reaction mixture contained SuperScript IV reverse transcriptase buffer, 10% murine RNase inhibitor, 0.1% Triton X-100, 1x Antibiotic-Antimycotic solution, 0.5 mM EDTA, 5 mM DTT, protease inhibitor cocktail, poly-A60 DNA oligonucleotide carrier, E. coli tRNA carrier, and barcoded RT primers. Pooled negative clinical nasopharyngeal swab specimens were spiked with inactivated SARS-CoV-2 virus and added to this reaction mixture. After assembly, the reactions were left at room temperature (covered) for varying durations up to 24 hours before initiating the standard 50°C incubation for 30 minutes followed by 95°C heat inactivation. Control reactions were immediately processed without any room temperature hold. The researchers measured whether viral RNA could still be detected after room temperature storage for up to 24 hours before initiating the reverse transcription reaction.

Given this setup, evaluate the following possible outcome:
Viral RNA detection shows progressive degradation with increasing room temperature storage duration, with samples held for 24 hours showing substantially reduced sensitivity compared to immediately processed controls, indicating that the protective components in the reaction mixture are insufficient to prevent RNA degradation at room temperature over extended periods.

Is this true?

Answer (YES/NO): NO